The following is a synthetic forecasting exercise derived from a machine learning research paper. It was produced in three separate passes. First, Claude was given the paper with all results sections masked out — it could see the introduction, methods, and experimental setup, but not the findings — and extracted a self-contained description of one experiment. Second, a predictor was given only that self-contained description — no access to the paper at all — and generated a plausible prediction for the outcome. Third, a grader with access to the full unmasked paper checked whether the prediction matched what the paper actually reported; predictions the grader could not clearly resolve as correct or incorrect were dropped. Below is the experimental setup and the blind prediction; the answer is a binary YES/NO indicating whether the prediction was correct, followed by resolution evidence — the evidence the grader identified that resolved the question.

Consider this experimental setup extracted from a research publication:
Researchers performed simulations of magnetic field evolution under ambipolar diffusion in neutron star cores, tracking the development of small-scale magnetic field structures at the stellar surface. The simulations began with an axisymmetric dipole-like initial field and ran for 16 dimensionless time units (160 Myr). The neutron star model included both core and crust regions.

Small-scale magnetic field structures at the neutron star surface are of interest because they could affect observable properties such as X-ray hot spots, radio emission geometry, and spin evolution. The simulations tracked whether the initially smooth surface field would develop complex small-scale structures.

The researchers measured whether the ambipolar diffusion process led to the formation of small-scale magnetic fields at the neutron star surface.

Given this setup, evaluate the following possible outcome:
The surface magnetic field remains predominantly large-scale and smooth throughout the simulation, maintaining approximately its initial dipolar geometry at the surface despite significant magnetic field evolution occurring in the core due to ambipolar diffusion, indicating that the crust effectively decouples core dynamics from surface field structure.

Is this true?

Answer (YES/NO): NO